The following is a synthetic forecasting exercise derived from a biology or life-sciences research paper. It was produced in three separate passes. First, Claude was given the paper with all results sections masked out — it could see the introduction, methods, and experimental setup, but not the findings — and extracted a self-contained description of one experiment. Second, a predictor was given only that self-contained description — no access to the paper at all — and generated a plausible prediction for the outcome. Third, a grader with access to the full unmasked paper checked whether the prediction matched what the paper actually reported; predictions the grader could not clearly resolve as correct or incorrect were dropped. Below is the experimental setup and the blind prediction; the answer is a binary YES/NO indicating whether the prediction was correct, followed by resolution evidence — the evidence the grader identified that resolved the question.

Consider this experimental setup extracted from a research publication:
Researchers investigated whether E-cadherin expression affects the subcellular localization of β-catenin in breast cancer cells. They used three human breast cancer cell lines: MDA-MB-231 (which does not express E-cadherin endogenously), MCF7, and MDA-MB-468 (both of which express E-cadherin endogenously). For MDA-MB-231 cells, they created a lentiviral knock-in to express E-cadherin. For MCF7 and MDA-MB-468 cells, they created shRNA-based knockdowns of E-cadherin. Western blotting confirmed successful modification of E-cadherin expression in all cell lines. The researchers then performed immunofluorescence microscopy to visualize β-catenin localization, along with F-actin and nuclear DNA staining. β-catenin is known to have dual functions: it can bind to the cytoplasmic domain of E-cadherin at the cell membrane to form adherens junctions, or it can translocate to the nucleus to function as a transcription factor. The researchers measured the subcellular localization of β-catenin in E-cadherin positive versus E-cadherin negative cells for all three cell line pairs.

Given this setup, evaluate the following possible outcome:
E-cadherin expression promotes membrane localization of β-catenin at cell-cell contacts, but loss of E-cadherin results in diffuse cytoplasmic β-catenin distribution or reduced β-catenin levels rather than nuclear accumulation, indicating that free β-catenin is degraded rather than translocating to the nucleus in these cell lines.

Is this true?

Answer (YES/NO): NO